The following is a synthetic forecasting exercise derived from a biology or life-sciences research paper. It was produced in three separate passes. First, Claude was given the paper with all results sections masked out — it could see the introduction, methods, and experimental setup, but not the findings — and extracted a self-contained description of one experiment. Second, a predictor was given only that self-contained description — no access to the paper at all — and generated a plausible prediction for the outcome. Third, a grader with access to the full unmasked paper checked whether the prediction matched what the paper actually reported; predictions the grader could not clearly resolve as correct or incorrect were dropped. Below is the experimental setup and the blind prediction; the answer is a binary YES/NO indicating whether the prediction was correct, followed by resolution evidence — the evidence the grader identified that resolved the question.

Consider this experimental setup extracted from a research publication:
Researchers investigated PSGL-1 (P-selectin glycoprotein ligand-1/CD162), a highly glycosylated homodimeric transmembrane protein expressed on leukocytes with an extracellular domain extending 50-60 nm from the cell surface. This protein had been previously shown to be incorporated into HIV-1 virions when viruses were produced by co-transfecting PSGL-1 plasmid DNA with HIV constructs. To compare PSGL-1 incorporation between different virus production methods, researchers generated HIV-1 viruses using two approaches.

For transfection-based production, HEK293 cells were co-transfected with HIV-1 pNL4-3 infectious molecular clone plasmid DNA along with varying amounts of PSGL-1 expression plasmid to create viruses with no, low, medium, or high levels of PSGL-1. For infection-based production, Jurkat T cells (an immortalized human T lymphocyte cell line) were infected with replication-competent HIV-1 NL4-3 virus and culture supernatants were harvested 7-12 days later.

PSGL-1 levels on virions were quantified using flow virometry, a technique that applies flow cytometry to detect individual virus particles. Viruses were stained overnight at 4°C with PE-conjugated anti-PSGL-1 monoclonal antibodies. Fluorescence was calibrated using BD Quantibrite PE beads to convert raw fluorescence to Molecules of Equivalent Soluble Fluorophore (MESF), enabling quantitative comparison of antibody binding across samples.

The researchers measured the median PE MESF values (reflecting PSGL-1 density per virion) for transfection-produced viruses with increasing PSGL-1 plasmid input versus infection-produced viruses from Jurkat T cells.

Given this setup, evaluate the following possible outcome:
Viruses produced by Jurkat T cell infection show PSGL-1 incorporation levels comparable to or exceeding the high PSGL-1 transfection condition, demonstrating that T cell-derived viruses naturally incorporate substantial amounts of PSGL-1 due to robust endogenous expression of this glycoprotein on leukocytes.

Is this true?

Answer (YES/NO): NO